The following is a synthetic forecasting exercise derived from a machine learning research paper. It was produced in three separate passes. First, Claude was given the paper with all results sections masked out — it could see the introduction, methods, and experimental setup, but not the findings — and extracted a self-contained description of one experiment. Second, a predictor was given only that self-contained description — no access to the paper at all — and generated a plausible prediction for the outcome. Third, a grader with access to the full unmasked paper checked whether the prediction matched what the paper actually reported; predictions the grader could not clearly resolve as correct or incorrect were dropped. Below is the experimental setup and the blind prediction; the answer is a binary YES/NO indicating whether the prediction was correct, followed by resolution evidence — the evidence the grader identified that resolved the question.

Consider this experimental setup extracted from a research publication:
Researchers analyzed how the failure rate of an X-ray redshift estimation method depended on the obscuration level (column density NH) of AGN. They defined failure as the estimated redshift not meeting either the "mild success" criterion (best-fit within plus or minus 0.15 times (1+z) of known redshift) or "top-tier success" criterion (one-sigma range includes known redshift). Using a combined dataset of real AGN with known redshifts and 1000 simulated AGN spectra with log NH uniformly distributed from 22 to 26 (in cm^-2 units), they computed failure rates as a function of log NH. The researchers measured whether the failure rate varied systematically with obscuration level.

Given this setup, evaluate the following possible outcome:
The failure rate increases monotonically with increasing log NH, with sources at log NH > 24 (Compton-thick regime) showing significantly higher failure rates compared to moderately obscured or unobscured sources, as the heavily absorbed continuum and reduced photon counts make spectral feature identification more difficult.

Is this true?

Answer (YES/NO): NO